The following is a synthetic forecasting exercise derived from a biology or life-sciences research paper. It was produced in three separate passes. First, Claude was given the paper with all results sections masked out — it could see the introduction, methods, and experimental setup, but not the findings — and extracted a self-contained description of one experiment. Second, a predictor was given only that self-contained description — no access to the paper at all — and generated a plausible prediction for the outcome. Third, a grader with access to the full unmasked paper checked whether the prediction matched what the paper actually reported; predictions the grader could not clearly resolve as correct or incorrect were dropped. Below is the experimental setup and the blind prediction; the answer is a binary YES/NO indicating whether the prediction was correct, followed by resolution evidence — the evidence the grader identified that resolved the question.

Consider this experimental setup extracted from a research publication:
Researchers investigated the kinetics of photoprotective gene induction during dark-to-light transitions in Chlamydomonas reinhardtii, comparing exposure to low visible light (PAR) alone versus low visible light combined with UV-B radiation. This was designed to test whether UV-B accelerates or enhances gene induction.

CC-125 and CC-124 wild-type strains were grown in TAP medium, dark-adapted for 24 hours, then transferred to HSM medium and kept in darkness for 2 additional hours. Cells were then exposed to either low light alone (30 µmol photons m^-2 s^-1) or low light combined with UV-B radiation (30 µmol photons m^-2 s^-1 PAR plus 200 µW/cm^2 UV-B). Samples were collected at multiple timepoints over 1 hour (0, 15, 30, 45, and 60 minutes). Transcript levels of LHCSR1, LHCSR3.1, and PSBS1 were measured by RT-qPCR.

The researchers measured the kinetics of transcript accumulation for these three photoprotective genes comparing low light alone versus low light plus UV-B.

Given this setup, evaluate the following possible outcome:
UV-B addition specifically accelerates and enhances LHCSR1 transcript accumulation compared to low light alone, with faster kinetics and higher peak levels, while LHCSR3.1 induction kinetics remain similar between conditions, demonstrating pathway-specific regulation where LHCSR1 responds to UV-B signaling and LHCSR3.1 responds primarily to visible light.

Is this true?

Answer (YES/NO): NO